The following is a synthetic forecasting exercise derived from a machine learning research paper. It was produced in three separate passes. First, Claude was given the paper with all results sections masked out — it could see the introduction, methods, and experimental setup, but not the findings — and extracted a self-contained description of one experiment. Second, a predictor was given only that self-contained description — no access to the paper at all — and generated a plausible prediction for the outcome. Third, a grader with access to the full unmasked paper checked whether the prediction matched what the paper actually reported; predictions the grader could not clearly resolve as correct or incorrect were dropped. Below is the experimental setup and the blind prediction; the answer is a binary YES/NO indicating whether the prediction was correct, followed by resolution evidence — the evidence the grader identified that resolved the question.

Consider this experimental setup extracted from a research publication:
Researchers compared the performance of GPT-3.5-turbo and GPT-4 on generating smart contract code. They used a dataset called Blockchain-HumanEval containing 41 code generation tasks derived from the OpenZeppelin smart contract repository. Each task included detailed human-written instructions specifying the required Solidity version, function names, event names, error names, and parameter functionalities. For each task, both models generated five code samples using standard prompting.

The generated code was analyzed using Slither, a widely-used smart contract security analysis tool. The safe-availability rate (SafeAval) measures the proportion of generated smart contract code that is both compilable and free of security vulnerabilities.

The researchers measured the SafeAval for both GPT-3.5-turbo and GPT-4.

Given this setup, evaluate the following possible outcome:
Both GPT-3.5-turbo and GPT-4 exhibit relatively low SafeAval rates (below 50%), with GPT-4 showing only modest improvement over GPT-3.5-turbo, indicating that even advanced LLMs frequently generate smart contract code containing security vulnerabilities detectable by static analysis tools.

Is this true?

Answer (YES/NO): NO